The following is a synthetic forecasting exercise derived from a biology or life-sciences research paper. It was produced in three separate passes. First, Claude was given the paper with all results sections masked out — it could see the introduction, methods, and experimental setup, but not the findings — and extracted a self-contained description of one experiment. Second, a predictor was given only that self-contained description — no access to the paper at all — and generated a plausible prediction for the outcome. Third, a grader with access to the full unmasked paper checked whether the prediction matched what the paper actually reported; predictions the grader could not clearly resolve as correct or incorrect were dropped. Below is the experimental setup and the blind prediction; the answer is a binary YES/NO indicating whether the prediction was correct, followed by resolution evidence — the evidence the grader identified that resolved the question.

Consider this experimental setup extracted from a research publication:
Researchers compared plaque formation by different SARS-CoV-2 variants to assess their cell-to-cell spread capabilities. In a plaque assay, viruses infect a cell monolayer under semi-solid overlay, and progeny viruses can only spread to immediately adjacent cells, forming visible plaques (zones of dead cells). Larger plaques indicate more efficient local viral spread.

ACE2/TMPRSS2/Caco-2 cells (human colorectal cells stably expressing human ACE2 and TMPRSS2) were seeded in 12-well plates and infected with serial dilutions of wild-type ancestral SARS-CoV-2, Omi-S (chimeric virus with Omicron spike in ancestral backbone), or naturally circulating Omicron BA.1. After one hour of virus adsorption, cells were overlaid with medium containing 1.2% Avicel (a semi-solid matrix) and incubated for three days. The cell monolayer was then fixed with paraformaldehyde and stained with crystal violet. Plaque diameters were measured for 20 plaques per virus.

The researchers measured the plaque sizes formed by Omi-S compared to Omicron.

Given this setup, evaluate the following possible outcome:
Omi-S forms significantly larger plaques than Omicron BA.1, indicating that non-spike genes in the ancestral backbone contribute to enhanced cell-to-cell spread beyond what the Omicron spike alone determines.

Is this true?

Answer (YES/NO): YES